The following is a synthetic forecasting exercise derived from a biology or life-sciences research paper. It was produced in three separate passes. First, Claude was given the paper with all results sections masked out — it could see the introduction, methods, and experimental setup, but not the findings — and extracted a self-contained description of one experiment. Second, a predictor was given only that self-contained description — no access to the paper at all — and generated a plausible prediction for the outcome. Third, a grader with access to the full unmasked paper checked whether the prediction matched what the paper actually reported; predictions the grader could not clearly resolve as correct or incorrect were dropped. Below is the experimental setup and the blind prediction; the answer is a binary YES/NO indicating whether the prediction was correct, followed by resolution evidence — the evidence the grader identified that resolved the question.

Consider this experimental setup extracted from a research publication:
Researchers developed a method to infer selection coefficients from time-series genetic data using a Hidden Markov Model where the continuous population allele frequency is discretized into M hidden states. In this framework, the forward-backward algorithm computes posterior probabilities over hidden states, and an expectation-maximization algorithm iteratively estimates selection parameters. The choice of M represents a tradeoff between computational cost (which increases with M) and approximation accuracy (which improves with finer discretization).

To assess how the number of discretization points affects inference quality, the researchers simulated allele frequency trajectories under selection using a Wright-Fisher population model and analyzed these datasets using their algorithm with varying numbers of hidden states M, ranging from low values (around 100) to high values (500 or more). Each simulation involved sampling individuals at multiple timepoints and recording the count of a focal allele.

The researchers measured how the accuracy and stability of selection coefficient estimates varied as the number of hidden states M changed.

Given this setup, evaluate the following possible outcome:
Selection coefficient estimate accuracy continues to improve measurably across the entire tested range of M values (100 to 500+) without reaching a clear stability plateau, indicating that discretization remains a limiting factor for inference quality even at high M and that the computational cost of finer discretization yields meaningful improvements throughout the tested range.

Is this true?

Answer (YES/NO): NO